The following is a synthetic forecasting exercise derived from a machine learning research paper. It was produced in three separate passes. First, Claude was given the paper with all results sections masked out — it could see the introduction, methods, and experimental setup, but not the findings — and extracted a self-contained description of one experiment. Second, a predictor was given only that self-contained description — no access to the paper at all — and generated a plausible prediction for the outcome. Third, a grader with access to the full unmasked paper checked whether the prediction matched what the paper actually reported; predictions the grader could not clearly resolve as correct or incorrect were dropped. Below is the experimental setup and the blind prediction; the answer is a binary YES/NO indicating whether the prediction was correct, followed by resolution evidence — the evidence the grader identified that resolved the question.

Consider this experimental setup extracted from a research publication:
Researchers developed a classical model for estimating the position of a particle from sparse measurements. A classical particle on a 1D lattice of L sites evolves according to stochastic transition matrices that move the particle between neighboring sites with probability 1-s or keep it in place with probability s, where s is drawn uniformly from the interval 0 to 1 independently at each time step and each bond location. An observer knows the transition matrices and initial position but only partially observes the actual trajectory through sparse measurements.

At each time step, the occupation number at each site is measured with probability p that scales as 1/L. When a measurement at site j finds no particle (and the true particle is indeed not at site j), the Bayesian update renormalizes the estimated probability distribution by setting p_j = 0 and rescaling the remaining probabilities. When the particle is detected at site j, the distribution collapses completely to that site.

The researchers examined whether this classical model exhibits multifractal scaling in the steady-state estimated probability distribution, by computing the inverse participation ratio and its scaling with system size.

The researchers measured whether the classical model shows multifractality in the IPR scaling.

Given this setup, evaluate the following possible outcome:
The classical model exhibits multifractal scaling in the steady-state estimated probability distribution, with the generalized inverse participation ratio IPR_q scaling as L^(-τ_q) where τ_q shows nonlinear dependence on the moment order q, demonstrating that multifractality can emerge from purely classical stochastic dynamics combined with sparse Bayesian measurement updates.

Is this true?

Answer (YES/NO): YES